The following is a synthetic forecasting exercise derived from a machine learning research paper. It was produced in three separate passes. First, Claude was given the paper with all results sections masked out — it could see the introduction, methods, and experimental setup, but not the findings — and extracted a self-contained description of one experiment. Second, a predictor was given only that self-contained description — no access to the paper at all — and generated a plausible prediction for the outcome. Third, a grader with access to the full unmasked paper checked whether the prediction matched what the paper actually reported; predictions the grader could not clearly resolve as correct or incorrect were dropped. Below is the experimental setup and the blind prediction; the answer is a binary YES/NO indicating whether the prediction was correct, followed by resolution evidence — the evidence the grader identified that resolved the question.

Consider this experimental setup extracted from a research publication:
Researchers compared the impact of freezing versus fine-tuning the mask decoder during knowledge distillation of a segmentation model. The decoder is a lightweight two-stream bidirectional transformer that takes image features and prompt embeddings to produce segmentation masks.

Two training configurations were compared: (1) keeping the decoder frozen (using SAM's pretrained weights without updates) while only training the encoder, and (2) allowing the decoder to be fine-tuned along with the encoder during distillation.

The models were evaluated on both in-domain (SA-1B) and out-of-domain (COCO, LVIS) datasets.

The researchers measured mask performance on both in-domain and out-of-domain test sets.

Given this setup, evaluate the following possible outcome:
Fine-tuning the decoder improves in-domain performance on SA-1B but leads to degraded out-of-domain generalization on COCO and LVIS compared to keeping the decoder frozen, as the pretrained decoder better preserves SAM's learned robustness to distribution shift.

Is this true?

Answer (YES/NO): NO